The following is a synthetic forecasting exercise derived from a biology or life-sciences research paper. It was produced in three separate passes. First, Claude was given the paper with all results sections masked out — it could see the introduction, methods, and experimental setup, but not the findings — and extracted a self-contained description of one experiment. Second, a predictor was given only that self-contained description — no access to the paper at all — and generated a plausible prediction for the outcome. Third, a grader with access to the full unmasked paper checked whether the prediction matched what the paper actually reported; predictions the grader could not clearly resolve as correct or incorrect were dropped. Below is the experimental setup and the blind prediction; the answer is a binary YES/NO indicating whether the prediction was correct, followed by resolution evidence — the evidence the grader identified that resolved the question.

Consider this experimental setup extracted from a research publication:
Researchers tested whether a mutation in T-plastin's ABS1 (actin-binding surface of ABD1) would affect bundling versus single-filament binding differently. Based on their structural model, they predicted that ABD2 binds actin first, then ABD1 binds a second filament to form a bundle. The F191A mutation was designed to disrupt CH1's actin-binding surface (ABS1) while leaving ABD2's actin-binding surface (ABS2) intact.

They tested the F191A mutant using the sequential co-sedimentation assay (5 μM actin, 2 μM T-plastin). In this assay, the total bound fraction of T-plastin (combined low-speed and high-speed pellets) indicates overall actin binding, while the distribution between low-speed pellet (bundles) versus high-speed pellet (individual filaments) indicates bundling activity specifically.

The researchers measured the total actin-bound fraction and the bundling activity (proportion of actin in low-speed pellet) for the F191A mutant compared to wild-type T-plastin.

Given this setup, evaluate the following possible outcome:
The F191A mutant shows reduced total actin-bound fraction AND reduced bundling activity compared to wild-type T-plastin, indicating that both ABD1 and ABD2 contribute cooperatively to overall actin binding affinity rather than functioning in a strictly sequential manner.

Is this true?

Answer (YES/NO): NO